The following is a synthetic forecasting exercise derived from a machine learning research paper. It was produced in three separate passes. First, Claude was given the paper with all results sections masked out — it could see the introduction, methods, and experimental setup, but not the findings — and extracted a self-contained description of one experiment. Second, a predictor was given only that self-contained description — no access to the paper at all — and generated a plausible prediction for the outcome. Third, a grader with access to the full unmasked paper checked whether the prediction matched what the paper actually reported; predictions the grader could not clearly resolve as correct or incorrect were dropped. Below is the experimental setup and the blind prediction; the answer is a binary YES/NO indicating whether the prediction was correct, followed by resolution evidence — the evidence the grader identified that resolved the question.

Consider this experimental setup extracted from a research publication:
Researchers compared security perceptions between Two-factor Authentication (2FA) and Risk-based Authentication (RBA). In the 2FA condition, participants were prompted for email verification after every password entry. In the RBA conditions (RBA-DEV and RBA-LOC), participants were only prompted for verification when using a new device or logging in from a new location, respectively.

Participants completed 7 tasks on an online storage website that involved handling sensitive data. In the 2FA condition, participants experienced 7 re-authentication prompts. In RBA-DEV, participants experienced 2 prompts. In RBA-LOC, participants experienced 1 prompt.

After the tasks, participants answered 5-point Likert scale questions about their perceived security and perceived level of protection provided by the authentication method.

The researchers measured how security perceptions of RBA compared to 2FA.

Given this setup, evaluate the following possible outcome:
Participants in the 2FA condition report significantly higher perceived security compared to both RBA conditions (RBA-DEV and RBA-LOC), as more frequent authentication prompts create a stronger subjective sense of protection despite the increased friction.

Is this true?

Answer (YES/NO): NO